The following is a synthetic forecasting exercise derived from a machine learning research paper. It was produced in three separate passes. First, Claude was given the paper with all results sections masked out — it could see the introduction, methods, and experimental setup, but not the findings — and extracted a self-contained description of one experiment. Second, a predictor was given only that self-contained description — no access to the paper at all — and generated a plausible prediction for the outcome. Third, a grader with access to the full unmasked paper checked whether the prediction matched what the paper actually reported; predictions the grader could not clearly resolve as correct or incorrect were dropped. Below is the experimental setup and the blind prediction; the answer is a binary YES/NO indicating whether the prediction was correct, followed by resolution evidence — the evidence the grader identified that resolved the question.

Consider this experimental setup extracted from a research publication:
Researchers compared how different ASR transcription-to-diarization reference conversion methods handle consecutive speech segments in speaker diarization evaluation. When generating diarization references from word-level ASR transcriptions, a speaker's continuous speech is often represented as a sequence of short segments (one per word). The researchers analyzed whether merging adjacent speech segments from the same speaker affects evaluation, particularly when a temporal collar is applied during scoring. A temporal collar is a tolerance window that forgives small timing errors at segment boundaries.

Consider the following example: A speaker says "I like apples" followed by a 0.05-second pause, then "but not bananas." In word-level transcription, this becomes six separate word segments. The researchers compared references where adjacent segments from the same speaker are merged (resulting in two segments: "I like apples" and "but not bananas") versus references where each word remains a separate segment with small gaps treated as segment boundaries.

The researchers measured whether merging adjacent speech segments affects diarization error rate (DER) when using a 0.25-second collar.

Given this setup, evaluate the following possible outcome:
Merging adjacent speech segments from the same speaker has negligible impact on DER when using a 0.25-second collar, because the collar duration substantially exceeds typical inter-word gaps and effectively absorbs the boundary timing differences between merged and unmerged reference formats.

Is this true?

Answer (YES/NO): NO